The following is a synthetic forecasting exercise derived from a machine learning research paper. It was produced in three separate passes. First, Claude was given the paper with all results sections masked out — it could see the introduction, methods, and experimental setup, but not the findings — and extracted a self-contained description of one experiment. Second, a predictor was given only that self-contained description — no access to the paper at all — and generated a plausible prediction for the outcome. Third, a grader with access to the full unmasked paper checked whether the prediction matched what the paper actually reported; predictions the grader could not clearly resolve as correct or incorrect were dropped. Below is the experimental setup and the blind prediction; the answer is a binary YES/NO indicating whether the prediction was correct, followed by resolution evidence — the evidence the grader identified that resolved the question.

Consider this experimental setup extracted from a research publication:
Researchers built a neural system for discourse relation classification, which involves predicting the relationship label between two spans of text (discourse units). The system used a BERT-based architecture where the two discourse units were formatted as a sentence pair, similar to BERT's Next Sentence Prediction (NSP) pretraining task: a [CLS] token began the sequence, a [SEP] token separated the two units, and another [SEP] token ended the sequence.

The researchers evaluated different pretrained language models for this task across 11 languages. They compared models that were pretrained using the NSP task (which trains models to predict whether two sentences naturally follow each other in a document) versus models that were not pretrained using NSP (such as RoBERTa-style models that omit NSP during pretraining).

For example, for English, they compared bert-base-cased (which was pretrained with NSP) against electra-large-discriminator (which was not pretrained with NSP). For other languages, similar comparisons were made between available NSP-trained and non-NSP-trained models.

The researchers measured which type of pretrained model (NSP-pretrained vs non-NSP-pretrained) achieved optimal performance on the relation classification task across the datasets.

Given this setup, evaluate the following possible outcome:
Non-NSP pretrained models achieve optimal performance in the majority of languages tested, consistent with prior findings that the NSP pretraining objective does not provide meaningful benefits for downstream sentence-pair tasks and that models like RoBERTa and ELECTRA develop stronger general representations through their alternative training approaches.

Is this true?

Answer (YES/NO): NO